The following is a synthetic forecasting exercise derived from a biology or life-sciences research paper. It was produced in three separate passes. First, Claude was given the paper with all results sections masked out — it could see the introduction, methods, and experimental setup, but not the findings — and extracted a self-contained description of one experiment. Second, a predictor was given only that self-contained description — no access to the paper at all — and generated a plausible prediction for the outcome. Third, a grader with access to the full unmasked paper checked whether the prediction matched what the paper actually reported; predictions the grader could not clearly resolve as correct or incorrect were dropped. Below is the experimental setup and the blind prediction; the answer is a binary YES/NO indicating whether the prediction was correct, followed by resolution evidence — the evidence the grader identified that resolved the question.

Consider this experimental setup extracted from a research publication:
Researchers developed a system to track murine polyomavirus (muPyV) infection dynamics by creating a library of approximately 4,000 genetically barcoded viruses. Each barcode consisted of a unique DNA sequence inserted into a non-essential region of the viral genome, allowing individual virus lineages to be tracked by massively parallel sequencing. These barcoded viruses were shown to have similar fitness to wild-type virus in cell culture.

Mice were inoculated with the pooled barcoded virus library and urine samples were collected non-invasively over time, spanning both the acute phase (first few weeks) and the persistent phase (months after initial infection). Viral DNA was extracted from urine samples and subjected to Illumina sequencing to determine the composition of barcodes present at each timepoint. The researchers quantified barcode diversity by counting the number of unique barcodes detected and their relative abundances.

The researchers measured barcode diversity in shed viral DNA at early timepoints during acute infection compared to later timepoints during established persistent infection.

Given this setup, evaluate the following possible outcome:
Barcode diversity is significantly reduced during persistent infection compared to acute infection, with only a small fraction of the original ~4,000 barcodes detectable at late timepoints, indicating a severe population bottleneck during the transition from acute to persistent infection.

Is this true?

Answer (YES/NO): NO